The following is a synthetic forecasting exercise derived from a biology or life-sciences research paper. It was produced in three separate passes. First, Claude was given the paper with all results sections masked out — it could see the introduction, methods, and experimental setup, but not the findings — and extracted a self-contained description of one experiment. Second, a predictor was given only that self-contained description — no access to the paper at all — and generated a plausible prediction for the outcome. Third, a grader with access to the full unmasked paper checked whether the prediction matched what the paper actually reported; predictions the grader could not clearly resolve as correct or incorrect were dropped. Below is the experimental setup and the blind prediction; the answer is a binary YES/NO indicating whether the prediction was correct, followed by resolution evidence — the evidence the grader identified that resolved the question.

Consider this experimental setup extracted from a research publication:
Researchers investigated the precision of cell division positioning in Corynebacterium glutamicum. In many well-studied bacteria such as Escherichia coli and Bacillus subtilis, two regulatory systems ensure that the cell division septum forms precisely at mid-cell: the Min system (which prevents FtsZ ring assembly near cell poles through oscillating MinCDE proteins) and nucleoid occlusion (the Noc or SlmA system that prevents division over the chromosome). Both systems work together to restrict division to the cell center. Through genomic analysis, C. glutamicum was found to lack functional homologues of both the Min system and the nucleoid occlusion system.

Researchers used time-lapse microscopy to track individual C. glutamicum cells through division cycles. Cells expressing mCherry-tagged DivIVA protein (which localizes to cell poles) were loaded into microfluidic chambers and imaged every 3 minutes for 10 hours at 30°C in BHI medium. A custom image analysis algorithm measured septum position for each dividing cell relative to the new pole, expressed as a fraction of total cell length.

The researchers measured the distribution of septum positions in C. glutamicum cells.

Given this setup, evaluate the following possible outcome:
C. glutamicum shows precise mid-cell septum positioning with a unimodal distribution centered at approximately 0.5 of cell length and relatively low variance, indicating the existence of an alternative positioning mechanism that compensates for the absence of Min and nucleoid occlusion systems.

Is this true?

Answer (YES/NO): NO